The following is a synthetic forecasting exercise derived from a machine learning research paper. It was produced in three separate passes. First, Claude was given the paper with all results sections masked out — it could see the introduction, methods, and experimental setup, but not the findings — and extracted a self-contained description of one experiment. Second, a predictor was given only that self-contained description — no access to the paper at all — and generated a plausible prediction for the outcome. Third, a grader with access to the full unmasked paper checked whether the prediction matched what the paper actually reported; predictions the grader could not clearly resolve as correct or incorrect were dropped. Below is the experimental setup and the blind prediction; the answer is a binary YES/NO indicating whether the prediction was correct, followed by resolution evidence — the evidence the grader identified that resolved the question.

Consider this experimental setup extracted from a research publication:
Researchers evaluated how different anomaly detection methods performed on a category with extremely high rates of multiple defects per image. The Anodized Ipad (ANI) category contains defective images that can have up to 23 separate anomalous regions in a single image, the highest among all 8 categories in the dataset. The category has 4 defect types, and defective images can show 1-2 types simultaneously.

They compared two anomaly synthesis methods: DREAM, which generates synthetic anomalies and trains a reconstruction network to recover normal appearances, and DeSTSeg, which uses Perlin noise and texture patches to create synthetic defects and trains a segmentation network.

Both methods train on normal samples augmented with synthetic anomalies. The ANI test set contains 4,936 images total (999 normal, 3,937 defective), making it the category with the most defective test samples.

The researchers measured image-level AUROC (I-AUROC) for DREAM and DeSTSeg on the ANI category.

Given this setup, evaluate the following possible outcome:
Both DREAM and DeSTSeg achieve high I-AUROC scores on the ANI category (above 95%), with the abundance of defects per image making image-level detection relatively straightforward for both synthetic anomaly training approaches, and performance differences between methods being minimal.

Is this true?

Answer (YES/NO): NO